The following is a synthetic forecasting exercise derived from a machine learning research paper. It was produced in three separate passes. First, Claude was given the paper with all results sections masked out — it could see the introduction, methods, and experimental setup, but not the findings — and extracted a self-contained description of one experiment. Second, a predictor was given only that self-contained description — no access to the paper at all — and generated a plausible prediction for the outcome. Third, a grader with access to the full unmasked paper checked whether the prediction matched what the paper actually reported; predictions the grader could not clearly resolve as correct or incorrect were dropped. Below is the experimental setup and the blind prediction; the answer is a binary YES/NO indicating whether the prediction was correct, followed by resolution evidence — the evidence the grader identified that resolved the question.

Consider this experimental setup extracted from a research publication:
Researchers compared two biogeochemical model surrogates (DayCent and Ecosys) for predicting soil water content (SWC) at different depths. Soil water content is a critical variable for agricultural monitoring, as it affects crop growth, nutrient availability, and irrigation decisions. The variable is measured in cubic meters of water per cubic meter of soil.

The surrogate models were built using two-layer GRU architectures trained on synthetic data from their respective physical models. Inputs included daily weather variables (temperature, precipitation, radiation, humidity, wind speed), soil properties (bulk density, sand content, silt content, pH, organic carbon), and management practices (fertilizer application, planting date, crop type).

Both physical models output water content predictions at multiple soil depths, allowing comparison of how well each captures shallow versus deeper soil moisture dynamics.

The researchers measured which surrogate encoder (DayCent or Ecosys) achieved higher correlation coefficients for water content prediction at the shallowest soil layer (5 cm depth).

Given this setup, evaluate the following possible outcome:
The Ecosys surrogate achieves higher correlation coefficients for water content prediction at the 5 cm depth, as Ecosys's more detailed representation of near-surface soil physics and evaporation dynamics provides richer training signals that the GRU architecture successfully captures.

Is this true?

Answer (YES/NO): YES